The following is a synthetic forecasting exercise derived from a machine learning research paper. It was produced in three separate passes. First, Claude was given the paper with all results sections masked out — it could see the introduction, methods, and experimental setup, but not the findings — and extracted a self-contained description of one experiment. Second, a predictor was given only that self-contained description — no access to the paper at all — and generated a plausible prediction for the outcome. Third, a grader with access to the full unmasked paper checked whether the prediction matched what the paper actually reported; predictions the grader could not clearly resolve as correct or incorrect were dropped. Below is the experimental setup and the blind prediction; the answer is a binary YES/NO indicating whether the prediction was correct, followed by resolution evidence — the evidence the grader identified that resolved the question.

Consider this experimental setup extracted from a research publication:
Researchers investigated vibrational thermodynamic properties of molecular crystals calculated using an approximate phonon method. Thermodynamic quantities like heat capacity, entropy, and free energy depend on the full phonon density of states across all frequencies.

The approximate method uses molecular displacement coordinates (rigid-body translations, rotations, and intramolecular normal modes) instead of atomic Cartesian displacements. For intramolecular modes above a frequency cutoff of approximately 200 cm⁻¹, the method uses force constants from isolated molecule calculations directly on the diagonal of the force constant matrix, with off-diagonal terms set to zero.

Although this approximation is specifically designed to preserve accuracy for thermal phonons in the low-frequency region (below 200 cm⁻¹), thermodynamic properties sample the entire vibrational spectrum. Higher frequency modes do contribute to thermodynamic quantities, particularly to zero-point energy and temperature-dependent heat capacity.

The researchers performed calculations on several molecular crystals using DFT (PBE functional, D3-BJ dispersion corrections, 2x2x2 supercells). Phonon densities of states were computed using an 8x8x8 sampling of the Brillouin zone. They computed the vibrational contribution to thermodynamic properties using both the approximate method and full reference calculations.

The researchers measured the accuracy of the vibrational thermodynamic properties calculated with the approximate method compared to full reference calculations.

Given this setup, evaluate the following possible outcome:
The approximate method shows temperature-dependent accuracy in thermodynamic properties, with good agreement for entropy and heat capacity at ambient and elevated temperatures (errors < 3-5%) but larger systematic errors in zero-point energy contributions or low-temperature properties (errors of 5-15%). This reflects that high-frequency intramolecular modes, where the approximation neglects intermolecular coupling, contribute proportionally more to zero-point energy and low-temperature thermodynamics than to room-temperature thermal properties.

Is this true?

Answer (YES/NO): NO